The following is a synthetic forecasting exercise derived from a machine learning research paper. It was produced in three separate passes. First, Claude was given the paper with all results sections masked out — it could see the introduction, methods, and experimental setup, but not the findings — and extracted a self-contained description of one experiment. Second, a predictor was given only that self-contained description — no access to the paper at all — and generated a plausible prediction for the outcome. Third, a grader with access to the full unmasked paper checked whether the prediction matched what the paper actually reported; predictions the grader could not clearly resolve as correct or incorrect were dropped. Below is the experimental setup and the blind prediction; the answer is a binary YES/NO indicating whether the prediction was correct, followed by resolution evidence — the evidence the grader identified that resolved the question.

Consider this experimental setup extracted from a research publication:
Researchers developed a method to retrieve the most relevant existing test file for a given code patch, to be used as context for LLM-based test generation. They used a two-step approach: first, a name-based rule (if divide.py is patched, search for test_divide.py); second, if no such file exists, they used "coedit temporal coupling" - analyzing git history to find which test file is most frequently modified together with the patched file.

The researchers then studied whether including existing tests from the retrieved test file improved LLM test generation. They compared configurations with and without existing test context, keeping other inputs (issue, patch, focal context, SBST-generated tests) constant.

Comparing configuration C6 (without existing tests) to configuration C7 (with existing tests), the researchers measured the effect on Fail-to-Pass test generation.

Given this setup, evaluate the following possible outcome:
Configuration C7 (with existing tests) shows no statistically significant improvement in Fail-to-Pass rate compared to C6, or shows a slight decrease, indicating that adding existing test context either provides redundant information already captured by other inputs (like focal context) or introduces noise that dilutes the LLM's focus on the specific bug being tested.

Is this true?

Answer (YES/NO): YES